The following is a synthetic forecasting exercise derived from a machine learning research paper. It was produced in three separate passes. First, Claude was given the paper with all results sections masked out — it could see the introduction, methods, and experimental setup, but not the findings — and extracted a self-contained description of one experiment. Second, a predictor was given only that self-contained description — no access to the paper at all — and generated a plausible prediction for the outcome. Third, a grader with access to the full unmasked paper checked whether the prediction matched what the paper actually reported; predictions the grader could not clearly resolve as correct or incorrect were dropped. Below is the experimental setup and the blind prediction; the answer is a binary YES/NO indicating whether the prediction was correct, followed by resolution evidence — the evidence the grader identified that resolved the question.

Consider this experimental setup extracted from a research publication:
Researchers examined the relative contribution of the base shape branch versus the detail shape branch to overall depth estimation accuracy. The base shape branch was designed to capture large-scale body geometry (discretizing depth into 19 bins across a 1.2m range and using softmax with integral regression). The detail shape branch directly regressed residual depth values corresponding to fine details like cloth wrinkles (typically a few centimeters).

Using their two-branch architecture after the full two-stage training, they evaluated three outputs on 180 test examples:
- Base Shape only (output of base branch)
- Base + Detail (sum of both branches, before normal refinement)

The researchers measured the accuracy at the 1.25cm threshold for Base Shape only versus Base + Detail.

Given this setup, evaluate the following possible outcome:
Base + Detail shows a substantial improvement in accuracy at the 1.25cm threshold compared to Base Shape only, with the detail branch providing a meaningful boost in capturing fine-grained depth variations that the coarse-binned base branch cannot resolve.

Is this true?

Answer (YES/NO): NO